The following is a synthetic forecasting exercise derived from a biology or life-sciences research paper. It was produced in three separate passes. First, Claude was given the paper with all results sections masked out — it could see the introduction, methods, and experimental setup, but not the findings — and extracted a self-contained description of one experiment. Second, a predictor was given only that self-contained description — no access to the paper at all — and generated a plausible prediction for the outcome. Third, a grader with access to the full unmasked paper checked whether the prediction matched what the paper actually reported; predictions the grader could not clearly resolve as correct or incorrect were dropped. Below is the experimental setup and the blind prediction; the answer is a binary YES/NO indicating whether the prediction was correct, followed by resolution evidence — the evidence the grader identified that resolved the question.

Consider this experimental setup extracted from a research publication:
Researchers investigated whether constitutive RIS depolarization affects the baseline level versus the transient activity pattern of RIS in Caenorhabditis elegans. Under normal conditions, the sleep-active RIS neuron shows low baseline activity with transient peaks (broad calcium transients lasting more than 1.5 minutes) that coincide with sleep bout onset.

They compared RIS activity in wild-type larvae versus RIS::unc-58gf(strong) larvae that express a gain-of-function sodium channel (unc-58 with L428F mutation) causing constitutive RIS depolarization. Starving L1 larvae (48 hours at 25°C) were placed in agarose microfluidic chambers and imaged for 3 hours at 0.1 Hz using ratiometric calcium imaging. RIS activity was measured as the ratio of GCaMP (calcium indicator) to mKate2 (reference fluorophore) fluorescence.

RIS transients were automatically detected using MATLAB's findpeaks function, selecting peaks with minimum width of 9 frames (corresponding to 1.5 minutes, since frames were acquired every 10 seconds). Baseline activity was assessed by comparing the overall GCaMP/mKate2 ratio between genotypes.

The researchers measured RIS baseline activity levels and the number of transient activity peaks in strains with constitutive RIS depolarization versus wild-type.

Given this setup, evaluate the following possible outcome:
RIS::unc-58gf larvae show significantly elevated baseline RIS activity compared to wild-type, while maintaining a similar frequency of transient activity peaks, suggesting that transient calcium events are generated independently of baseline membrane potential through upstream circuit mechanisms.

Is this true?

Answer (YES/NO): NO